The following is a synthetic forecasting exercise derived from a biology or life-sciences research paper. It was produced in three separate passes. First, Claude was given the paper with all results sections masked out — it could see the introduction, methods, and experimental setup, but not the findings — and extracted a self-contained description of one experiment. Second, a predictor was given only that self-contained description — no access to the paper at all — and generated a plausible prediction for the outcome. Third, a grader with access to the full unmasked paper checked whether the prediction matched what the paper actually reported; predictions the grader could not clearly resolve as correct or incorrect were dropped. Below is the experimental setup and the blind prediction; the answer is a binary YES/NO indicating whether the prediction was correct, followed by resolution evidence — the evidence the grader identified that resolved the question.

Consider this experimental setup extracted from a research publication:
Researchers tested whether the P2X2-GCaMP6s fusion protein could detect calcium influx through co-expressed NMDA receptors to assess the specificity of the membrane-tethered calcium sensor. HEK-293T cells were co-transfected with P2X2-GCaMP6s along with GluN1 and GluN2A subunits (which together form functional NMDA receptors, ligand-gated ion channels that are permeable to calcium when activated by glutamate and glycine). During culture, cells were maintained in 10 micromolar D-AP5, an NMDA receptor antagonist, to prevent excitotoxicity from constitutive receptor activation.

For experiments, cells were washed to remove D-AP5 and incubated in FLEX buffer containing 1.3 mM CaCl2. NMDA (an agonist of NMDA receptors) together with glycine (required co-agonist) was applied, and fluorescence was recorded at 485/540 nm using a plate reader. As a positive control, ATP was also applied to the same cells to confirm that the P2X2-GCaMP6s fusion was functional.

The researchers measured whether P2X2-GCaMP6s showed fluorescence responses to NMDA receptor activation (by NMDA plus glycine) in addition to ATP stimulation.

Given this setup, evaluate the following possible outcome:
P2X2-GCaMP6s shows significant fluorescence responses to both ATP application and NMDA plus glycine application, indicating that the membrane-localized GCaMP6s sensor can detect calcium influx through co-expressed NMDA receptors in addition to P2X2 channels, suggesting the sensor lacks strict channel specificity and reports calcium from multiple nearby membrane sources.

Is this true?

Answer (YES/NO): NO